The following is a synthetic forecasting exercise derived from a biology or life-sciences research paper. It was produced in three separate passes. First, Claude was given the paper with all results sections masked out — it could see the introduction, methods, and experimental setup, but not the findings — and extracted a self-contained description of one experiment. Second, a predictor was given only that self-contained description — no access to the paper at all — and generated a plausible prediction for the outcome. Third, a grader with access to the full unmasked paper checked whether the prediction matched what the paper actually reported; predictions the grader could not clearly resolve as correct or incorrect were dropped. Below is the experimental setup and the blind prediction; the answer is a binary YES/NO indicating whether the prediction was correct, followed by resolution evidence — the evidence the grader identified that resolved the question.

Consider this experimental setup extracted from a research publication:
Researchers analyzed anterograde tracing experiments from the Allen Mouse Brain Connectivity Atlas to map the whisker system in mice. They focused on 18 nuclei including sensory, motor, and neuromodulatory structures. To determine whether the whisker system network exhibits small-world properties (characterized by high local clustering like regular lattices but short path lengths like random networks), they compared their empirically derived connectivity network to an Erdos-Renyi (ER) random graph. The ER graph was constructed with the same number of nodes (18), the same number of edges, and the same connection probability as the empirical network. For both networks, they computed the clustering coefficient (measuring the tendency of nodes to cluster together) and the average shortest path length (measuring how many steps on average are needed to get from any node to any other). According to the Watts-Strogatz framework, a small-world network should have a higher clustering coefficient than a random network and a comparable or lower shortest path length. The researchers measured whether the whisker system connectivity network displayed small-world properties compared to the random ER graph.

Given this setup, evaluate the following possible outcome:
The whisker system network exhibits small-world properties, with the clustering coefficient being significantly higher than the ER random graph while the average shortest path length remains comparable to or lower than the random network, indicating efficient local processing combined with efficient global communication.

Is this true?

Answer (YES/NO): NO